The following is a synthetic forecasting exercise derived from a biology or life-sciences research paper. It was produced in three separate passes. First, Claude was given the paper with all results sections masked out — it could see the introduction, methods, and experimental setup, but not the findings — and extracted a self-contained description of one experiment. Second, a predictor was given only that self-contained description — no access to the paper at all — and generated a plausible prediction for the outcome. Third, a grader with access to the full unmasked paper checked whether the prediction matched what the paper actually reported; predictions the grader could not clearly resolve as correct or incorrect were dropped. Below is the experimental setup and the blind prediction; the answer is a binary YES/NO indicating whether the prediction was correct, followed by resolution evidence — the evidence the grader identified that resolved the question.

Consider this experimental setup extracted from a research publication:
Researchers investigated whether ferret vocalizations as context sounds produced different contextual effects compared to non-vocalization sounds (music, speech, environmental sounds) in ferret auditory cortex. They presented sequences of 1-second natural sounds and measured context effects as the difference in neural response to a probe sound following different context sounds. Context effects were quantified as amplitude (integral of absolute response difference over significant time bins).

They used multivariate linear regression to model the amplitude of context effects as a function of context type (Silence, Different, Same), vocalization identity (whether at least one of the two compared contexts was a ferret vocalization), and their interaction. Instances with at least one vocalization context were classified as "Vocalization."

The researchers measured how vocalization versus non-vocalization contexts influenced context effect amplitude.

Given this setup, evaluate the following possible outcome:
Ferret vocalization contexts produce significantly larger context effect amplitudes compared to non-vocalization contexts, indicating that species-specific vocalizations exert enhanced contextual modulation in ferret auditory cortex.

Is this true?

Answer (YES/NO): YES